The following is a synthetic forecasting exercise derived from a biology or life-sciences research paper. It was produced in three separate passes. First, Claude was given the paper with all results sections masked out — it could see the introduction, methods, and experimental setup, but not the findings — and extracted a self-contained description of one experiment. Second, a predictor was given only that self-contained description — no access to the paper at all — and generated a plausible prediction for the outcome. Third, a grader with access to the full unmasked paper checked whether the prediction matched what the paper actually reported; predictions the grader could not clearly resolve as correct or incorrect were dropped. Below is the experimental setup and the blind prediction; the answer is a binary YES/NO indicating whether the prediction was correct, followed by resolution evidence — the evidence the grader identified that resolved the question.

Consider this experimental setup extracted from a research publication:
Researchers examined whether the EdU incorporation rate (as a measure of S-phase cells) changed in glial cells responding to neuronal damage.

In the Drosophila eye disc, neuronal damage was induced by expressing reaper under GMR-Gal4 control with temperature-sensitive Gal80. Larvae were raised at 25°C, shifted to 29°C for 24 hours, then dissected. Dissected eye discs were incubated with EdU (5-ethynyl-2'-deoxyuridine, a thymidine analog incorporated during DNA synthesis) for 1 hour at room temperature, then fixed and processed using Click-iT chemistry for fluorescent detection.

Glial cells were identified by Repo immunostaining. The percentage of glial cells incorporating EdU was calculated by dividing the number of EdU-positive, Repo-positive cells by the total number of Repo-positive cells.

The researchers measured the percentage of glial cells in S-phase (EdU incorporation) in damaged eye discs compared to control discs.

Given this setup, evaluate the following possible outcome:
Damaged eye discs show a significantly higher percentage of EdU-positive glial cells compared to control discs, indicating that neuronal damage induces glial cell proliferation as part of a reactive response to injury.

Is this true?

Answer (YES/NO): YES